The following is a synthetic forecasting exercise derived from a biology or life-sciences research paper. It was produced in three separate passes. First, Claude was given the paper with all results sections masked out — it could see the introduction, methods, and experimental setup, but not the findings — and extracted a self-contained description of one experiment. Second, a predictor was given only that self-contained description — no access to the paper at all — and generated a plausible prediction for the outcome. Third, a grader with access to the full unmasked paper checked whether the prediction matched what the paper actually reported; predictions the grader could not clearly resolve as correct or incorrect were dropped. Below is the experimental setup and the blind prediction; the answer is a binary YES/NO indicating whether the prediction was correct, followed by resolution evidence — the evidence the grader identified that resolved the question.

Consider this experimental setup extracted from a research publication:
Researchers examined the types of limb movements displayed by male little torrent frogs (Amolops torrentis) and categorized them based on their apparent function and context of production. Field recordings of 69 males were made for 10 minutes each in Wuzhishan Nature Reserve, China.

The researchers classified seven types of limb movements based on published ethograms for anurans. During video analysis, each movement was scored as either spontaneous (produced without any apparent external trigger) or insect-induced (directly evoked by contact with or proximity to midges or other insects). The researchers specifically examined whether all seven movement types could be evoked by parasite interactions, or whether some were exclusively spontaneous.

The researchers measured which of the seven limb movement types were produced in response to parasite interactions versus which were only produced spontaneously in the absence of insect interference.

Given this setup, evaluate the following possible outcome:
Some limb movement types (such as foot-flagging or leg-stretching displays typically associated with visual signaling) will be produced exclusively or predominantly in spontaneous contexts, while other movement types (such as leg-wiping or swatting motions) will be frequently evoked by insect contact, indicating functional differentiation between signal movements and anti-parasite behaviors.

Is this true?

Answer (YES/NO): YES